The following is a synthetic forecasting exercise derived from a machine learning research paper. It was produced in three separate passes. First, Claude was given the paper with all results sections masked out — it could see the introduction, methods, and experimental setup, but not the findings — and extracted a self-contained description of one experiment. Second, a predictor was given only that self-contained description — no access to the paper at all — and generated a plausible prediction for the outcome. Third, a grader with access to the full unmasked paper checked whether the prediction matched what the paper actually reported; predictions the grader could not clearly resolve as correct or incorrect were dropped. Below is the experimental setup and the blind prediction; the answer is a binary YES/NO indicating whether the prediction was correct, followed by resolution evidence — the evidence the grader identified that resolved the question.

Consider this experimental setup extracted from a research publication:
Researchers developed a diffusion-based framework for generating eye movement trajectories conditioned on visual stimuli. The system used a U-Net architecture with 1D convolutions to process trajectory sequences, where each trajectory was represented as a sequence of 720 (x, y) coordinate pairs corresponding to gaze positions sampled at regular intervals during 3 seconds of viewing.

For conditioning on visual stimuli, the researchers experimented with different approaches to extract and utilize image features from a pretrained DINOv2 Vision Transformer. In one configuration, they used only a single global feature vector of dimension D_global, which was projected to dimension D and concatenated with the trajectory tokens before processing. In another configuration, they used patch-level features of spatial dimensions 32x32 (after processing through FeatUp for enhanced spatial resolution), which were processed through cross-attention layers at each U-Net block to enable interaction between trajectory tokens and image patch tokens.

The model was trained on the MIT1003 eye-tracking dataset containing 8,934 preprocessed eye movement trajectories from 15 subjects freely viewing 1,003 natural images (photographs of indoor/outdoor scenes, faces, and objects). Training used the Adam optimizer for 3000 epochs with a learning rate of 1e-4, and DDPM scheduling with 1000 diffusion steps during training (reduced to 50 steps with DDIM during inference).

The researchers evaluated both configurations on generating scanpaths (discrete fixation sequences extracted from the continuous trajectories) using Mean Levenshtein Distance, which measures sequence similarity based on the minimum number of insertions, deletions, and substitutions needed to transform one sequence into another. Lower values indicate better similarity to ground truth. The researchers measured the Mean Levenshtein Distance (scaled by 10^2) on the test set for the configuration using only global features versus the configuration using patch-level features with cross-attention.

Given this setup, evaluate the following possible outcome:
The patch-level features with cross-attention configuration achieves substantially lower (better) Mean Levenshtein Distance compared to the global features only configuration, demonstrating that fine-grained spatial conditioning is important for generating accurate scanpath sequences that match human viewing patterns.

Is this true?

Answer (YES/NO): YES